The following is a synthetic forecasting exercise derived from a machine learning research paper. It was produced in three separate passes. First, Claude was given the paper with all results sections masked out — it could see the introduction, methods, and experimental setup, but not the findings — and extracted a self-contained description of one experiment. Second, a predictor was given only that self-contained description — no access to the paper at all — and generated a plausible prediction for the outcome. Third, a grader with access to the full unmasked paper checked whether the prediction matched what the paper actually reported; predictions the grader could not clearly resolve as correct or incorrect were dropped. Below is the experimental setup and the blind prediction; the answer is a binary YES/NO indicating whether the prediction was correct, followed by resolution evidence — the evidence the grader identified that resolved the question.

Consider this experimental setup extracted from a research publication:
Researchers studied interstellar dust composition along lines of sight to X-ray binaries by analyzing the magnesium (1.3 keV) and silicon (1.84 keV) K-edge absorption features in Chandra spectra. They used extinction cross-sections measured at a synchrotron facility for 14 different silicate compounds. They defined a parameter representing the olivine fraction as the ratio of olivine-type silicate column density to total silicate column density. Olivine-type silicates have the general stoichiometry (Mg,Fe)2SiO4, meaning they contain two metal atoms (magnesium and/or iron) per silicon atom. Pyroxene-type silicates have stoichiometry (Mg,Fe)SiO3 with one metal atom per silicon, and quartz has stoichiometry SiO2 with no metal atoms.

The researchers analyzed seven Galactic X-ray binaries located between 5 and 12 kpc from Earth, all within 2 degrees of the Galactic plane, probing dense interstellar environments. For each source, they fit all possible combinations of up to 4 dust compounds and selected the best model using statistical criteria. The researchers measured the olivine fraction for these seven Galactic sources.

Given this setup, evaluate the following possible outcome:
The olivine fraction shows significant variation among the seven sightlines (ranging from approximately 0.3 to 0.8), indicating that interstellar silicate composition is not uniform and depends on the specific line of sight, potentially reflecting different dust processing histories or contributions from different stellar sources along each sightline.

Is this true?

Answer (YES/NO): NO